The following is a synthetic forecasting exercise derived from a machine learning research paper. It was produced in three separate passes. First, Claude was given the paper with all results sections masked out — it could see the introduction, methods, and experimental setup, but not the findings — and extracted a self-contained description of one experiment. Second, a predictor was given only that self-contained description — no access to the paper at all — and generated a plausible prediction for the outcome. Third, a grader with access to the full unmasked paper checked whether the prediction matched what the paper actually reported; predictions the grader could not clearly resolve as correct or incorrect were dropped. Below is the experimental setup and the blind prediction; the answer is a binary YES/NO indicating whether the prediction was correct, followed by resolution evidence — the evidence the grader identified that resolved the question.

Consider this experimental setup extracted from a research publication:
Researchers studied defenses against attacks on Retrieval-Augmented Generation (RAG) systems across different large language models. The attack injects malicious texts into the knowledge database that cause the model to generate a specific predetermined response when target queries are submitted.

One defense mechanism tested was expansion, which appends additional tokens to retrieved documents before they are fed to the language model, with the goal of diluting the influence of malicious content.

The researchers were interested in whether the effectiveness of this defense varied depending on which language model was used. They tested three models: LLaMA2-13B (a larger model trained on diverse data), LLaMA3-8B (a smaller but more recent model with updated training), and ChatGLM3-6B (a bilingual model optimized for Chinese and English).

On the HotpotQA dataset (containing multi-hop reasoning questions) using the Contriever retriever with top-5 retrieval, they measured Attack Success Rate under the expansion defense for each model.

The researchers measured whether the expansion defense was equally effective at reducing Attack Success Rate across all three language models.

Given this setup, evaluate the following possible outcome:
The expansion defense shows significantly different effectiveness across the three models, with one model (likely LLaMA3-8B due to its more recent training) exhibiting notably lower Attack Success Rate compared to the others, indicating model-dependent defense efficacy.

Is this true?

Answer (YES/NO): NO